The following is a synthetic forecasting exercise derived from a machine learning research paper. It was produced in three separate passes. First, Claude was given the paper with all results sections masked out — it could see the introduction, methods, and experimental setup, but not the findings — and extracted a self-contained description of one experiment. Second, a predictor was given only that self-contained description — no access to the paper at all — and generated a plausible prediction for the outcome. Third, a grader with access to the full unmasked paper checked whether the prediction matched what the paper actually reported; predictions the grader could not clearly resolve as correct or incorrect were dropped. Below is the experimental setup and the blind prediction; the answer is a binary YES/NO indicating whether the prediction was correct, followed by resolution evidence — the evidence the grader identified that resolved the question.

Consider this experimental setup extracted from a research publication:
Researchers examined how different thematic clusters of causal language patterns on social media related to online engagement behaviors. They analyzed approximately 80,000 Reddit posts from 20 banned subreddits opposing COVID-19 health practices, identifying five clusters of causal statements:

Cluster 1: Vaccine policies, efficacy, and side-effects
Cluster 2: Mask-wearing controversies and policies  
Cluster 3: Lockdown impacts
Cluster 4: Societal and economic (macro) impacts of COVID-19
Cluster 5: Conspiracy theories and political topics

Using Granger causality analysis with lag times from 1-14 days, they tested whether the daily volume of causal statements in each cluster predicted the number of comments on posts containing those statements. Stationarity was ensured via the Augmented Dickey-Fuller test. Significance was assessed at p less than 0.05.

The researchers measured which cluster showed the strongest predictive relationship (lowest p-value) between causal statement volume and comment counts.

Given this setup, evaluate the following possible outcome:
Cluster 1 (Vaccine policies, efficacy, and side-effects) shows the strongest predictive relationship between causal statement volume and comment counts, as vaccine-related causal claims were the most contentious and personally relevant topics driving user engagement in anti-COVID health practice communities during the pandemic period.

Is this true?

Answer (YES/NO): NO